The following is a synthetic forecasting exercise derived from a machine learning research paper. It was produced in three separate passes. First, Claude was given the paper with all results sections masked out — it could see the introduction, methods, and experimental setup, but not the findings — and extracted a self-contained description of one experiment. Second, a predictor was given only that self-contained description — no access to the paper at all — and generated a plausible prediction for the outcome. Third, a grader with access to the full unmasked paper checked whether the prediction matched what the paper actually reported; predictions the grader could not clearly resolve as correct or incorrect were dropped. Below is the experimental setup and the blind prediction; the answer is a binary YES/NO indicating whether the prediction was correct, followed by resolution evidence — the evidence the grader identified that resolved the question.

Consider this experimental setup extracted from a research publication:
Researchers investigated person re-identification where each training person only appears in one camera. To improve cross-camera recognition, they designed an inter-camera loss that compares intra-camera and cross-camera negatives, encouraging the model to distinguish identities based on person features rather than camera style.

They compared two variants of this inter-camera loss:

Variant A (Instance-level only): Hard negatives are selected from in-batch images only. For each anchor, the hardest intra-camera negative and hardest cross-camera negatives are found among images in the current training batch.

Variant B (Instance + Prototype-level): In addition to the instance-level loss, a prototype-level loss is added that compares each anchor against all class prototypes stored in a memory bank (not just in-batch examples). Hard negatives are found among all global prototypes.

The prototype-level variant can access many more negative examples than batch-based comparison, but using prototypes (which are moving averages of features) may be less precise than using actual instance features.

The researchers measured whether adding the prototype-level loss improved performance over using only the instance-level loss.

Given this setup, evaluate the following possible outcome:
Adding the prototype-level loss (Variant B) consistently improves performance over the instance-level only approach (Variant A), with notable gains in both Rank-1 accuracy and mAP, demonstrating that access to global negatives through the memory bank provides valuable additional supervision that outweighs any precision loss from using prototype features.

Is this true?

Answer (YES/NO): YES